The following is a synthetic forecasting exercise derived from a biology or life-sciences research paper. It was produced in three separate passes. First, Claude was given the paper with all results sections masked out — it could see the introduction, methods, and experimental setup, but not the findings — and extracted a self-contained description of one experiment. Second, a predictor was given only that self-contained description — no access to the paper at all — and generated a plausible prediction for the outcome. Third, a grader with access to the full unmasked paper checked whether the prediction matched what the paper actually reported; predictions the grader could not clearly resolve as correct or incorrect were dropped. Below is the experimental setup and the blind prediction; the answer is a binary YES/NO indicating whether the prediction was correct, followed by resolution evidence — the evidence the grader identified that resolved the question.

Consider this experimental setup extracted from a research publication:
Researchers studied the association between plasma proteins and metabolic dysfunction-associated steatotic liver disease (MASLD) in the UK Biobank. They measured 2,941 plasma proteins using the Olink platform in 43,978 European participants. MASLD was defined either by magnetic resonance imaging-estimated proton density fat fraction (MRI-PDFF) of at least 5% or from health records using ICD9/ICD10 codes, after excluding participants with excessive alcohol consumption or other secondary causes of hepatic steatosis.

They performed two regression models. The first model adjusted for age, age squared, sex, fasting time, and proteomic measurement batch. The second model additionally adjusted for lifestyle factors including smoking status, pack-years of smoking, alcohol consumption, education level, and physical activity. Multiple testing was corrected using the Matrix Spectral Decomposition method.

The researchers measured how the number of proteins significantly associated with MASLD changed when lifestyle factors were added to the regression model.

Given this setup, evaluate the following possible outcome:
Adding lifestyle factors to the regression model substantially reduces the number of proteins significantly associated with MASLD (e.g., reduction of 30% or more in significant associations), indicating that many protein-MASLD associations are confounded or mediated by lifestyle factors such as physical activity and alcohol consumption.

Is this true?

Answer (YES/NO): NO